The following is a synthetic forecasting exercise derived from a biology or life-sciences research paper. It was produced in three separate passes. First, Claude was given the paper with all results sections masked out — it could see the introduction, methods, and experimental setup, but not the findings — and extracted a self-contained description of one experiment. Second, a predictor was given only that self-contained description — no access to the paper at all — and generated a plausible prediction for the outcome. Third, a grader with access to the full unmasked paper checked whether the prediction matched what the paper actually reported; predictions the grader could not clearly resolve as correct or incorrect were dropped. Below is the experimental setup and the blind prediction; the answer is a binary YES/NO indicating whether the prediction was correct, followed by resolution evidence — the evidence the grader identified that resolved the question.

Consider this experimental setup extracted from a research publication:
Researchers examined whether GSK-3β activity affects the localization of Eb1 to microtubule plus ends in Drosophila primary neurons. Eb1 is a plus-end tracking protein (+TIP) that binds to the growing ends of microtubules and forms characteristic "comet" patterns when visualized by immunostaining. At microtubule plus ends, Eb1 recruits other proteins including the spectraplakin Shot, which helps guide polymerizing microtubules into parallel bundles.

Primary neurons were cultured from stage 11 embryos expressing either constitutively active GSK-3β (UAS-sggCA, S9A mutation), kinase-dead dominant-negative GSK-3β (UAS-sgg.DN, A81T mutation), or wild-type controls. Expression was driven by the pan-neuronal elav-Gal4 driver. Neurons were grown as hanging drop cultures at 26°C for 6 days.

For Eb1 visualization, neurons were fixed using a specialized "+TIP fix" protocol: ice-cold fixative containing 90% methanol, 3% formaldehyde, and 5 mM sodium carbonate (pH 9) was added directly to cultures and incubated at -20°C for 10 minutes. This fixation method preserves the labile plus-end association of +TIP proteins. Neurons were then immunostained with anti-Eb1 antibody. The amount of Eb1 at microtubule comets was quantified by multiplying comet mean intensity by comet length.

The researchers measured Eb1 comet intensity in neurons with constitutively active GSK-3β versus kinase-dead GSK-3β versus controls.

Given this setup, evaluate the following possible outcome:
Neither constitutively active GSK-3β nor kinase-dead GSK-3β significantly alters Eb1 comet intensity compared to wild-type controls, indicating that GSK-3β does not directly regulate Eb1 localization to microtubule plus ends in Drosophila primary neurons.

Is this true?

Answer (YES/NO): NO